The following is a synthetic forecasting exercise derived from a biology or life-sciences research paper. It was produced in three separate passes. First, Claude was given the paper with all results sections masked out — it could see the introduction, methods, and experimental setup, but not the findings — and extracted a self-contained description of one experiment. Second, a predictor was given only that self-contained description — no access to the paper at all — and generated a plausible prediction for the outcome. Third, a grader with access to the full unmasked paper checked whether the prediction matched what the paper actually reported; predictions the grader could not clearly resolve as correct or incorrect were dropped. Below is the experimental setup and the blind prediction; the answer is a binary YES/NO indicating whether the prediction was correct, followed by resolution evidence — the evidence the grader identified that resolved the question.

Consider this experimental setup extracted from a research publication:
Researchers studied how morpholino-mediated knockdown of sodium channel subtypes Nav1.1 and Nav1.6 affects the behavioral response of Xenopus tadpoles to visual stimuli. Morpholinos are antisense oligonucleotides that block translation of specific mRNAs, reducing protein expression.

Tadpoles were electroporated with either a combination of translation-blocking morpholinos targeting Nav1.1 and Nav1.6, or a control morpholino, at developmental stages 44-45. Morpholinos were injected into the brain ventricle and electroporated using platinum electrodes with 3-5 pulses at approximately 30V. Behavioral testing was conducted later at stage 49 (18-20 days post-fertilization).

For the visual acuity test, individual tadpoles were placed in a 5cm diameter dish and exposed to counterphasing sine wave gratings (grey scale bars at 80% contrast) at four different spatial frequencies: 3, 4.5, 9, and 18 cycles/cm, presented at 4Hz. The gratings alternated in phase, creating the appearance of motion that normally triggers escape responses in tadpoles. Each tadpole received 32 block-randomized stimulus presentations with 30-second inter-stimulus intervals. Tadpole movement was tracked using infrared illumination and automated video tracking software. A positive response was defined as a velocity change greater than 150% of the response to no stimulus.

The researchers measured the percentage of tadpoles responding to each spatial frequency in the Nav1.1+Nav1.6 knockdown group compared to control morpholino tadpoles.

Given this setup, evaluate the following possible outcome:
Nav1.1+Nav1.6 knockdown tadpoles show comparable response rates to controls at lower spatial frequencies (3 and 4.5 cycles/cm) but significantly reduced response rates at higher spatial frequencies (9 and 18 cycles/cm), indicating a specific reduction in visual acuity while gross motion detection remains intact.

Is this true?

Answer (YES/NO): NO